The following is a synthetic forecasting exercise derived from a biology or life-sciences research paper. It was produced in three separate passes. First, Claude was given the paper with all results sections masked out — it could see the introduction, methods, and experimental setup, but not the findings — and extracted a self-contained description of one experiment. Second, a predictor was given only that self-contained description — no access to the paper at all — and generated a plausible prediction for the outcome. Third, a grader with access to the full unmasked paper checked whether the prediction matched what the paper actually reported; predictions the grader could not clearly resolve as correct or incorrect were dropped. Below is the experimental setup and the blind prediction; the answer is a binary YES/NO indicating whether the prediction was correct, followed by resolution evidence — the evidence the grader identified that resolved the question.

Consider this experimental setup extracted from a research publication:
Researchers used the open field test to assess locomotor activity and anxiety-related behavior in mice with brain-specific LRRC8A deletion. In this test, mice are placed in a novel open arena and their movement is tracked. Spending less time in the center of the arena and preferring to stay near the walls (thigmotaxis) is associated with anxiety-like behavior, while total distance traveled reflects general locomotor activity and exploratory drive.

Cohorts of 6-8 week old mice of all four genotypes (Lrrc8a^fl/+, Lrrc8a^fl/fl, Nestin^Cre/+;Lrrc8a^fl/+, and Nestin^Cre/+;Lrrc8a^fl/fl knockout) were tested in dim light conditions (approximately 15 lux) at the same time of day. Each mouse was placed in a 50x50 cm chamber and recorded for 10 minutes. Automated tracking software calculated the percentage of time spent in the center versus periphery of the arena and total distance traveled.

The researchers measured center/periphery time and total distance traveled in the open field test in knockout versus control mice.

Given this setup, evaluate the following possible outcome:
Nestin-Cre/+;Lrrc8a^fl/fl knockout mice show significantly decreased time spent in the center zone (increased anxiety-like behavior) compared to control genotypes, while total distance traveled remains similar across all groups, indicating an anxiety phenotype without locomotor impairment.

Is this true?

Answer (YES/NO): NO